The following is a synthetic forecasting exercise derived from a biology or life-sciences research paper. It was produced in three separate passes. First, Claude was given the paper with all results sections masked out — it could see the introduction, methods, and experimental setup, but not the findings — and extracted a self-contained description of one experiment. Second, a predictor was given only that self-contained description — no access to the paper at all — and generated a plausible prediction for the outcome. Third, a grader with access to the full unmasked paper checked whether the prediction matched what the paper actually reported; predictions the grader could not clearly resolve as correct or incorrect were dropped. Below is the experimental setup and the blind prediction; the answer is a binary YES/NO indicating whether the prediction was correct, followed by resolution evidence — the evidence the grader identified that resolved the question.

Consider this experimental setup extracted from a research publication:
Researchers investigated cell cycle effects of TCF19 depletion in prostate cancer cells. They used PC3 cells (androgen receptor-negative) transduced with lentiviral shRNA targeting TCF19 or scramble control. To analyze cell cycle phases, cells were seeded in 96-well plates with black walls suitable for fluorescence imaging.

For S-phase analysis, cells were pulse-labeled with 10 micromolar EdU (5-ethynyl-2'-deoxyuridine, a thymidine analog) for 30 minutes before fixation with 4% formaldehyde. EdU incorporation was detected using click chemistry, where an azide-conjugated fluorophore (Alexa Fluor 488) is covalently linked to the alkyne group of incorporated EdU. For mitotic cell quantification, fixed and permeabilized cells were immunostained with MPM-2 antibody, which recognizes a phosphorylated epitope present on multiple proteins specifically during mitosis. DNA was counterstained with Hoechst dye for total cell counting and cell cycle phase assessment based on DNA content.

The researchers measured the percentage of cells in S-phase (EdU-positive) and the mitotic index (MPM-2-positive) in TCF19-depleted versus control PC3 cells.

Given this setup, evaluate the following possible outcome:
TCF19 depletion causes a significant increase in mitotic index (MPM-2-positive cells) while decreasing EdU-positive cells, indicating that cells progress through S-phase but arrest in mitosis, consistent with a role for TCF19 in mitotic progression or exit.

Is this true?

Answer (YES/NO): NO